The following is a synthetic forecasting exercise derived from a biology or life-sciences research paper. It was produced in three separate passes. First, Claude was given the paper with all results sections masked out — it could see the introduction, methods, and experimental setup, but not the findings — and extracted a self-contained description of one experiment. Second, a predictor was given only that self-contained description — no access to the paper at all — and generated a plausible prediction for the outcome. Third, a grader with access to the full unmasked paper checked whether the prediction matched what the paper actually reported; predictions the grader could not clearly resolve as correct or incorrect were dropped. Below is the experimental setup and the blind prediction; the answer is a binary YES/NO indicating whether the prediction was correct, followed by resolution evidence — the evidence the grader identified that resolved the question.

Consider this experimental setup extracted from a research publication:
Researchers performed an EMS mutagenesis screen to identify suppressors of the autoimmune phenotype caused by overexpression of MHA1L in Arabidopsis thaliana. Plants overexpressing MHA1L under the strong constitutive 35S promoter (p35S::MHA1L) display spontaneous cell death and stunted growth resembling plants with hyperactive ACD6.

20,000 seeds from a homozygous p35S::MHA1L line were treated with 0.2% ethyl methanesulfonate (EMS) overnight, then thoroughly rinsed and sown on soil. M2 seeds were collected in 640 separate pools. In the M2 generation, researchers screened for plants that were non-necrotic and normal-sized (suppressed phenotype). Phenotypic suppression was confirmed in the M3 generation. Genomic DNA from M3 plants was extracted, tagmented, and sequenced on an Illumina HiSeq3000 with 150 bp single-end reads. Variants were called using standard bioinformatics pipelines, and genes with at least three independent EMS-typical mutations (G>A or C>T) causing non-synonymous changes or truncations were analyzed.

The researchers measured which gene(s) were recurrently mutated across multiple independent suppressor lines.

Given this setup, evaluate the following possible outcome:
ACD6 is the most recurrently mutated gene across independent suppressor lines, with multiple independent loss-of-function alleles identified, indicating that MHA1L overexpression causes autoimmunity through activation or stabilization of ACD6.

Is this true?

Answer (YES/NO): YES